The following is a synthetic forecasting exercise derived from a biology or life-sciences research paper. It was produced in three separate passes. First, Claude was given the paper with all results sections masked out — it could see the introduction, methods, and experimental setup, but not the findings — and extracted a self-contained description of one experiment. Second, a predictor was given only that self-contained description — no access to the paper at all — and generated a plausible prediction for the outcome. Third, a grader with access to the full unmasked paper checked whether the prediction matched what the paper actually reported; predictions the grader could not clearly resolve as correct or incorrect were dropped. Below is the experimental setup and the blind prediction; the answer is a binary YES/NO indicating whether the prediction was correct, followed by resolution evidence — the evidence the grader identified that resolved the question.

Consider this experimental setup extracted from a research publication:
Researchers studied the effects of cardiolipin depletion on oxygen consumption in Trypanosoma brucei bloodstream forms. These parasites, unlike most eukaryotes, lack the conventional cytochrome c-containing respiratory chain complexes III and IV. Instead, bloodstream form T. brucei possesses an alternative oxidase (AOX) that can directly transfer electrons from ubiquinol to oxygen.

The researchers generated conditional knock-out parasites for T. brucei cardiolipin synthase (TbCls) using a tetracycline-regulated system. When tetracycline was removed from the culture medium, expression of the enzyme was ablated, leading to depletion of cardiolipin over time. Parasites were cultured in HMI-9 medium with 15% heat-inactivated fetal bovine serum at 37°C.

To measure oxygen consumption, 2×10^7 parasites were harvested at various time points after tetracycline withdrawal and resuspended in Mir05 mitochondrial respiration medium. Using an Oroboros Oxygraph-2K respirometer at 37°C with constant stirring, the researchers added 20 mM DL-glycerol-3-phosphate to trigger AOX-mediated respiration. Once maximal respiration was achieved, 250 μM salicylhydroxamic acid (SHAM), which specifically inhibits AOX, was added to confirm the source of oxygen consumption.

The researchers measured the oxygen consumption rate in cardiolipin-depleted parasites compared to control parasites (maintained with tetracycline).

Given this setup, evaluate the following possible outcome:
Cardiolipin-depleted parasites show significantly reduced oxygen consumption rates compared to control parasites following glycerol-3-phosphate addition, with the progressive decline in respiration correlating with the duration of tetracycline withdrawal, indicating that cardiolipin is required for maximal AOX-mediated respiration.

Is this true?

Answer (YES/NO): YES